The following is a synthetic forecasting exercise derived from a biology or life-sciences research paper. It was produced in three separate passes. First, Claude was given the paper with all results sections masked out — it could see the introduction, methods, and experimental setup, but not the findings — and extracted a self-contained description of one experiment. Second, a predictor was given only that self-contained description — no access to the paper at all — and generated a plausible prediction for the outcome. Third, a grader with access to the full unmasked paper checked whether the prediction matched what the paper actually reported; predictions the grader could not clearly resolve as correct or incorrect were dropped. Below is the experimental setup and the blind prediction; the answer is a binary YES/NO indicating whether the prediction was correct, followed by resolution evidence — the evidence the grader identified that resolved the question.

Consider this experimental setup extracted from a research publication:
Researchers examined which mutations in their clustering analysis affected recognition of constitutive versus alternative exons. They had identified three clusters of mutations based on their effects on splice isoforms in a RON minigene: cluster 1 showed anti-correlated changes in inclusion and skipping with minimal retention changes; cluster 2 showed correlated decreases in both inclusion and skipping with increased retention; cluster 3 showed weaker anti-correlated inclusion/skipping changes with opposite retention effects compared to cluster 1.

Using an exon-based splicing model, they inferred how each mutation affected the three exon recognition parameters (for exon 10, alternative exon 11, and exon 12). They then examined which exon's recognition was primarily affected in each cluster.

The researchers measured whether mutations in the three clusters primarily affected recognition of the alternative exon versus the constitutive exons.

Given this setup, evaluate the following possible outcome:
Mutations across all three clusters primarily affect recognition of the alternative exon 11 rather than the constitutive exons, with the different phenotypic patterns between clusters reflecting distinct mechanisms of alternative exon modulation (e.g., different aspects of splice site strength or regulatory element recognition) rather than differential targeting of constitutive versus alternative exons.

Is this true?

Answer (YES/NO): NO